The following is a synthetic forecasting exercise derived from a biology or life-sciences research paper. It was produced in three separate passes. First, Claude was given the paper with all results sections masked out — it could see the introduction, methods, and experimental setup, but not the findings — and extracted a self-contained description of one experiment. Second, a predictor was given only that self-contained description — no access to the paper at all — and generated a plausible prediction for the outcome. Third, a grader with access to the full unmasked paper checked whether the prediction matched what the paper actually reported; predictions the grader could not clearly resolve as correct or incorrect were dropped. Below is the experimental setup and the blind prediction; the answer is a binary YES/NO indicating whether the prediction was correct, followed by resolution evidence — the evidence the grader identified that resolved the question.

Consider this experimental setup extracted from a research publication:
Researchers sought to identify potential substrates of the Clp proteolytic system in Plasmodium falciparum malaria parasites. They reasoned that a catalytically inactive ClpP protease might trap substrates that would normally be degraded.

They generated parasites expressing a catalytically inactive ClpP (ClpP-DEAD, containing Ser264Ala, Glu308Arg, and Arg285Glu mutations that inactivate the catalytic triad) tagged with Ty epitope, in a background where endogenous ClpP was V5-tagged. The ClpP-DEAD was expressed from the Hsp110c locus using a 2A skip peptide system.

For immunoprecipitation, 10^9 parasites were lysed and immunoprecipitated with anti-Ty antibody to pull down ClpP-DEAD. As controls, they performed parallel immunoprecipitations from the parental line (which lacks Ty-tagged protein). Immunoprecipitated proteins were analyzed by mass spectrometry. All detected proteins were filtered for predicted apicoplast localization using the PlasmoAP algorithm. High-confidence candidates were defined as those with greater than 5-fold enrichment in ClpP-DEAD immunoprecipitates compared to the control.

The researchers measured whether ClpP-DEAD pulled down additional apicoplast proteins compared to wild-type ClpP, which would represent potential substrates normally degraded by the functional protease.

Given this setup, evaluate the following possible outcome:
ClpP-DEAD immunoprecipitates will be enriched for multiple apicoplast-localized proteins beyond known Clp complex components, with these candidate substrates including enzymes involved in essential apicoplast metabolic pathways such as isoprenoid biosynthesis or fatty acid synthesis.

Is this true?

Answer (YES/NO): NO